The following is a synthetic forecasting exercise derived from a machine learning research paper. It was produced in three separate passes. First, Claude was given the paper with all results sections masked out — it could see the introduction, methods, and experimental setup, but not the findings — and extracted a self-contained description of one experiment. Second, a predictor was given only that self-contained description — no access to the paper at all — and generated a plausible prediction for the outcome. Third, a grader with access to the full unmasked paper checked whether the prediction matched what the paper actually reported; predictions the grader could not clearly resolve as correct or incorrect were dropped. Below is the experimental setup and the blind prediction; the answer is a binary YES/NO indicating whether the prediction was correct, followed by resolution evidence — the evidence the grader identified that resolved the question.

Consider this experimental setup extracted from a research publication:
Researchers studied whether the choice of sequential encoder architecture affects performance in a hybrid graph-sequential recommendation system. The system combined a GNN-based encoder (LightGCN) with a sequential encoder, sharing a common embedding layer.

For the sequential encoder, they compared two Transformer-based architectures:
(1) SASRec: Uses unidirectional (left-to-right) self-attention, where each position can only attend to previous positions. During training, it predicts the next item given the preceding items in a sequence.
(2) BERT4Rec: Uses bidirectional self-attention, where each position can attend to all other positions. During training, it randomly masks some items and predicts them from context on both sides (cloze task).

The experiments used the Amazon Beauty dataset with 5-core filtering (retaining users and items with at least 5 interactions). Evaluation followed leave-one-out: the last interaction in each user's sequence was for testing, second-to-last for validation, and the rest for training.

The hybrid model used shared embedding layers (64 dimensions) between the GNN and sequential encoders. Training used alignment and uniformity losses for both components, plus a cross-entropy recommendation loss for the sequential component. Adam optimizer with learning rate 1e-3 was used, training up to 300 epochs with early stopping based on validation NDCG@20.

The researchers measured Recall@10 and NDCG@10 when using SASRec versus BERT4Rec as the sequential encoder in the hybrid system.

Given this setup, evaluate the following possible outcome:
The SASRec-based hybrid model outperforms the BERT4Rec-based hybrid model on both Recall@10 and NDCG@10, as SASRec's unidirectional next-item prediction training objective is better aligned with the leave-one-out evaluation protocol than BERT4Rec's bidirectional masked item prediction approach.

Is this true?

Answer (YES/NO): YES